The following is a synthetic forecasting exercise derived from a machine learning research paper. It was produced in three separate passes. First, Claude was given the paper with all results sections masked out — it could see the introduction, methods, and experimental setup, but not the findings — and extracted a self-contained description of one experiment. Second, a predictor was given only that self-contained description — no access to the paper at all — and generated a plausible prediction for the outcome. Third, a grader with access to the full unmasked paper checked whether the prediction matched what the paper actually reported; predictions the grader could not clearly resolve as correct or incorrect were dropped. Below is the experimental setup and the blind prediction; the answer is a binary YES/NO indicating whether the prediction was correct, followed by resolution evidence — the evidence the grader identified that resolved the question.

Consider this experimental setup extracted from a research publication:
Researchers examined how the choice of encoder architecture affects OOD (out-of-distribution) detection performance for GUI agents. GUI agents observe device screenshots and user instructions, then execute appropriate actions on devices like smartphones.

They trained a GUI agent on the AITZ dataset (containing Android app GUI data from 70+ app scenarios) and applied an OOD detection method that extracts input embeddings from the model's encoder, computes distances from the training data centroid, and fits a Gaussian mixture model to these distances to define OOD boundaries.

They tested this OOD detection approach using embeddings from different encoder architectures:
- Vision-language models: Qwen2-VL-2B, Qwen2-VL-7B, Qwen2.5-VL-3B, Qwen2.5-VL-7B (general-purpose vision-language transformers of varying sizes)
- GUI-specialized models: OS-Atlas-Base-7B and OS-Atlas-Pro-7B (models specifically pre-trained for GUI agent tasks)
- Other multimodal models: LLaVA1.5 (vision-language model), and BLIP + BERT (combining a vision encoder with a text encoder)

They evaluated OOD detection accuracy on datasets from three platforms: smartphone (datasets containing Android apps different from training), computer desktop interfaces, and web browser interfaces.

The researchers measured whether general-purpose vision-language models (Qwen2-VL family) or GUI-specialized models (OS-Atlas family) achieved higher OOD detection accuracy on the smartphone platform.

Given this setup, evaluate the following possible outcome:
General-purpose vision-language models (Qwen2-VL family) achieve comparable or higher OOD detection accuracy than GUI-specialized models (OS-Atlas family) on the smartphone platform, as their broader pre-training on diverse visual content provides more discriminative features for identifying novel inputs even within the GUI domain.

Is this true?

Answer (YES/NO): YES